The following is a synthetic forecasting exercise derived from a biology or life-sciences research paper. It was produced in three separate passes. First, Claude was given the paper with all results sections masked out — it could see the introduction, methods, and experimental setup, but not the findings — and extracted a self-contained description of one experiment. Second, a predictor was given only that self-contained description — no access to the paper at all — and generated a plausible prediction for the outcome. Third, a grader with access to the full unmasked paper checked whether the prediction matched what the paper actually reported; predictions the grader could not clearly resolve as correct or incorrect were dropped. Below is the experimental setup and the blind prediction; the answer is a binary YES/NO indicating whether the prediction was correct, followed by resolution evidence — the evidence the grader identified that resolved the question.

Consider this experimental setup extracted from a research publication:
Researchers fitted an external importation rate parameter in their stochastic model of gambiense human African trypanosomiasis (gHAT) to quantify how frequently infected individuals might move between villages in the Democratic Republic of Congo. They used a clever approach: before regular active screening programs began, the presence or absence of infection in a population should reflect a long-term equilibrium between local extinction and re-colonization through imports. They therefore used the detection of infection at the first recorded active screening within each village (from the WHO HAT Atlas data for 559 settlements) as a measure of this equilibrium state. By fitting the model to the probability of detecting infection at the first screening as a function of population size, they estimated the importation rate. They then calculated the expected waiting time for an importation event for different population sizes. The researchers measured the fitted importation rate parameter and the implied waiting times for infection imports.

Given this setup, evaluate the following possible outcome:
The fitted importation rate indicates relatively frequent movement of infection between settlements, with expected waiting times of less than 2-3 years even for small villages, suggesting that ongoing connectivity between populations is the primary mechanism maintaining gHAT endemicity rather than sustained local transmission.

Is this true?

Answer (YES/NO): NO